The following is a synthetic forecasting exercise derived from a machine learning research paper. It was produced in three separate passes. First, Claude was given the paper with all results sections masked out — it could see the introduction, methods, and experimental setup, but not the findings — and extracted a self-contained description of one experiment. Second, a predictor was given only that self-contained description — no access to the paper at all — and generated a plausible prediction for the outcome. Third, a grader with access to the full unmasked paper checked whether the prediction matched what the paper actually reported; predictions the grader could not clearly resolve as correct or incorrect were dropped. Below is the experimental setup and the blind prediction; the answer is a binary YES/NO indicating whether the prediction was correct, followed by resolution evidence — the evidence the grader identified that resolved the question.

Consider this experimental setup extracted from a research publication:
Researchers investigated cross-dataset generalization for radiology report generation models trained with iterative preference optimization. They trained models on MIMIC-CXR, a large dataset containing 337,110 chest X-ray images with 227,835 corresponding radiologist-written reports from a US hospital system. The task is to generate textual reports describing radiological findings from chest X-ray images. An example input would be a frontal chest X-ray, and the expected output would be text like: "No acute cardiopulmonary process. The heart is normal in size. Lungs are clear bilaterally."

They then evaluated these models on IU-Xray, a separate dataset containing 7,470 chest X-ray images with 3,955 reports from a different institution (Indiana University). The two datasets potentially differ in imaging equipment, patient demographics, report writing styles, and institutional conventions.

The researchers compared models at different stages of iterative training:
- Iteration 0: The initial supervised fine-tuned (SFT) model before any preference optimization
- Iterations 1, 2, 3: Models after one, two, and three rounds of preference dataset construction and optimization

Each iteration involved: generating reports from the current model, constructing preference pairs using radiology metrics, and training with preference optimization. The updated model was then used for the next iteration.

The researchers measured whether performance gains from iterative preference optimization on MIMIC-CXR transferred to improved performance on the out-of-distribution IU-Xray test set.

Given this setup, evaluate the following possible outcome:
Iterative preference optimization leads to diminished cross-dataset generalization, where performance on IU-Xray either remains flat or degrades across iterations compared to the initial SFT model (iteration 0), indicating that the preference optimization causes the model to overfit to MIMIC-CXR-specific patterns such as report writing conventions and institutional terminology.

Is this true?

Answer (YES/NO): NO